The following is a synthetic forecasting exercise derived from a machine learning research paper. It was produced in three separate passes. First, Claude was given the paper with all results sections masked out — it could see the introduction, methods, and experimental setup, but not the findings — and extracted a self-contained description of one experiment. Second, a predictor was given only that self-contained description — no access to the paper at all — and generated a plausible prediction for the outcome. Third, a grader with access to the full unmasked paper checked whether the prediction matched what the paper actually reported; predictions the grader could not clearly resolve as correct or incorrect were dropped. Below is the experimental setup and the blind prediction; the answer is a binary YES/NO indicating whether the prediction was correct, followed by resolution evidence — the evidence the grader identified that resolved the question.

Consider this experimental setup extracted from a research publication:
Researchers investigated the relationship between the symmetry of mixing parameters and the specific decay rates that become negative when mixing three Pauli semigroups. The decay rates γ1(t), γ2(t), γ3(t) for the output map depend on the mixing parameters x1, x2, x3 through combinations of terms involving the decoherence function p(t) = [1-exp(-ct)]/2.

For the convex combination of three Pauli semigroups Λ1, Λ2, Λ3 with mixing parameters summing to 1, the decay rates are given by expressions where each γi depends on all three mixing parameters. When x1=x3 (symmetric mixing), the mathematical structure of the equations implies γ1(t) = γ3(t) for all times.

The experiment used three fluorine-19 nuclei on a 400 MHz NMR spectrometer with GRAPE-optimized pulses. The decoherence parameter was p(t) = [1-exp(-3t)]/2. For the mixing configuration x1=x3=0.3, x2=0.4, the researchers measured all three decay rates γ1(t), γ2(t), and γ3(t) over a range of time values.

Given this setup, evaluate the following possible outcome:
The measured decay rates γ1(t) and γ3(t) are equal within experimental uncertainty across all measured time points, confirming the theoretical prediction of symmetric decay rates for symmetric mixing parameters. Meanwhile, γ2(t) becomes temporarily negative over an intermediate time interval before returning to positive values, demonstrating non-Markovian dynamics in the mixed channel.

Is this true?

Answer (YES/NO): NO